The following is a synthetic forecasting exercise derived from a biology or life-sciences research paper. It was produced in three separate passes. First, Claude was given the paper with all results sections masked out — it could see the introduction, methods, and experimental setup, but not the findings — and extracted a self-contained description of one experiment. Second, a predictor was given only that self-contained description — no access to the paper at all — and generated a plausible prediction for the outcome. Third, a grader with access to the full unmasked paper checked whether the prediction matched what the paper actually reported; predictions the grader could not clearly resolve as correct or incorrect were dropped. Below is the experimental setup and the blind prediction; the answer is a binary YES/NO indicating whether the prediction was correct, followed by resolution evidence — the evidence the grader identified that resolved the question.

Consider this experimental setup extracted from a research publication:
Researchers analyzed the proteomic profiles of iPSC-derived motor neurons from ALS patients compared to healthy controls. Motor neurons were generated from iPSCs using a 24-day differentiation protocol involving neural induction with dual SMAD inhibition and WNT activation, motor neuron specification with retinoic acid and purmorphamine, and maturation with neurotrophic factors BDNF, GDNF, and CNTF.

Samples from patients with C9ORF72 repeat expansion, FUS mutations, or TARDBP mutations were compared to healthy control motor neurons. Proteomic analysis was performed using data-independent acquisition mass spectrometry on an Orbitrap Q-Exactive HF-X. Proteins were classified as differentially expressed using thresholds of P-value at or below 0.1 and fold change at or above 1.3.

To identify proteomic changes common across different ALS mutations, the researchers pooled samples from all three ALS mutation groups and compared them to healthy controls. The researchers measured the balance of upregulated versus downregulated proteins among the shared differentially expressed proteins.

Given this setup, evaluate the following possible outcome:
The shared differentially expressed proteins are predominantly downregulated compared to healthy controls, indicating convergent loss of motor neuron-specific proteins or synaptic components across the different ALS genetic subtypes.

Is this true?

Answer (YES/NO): NO